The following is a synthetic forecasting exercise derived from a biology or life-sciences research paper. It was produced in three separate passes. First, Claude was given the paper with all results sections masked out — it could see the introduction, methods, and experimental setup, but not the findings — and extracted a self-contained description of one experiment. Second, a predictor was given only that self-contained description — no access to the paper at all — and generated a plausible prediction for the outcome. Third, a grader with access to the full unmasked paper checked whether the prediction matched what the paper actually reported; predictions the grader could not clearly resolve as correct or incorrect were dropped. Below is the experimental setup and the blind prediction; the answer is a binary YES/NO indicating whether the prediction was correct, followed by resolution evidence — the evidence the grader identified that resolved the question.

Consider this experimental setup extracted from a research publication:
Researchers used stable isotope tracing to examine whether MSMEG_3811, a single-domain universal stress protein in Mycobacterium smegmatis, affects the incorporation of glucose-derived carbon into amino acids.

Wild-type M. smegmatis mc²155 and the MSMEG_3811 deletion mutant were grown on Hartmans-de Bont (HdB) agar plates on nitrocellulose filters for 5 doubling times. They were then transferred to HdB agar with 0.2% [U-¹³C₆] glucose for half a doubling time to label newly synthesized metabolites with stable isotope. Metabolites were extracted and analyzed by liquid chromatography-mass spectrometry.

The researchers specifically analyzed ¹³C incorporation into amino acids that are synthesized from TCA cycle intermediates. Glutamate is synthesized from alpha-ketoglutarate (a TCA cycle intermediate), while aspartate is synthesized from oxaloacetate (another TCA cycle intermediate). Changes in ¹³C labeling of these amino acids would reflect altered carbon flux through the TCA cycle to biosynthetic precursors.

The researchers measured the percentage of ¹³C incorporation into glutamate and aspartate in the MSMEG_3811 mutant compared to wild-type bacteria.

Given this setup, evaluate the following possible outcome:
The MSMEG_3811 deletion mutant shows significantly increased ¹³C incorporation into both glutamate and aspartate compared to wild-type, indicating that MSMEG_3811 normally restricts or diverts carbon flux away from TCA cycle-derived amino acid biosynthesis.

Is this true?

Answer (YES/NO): YES